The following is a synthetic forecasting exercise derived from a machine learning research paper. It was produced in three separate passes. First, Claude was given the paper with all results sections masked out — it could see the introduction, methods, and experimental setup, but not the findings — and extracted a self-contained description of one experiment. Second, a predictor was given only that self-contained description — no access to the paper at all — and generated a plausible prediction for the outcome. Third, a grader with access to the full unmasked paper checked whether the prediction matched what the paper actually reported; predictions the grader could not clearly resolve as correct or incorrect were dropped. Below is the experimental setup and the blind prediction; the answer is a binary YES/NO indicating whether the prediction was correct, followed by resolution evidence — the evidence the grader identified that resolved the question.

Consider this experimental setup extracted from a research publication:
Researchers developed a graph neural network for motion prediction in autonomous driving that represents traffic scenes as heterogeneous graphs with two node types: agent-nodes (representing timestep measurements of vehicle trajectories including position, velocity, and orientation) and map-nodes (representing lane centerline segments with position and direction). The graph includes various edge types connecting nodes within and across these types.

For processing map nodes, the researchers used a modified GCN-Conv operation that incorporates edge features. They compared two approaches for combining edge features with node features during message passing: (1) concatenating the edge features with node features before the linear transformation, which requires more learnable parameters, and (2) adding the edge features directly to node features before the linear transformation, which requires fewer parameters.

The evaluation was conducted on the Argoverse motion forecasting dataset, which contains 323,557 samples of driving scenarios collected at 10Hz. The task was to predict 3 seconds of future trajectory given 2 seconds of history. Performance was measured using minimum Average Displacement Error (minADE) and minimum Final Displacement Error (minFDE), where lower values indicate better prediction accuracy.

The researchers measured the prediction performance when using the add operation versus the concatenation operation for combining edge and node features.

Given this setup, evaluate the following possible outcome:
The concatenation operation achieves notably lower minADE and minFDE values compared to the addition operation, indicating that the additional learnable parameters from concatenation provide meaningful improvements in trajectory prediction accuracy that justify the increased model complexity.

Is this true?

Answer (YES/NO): NO